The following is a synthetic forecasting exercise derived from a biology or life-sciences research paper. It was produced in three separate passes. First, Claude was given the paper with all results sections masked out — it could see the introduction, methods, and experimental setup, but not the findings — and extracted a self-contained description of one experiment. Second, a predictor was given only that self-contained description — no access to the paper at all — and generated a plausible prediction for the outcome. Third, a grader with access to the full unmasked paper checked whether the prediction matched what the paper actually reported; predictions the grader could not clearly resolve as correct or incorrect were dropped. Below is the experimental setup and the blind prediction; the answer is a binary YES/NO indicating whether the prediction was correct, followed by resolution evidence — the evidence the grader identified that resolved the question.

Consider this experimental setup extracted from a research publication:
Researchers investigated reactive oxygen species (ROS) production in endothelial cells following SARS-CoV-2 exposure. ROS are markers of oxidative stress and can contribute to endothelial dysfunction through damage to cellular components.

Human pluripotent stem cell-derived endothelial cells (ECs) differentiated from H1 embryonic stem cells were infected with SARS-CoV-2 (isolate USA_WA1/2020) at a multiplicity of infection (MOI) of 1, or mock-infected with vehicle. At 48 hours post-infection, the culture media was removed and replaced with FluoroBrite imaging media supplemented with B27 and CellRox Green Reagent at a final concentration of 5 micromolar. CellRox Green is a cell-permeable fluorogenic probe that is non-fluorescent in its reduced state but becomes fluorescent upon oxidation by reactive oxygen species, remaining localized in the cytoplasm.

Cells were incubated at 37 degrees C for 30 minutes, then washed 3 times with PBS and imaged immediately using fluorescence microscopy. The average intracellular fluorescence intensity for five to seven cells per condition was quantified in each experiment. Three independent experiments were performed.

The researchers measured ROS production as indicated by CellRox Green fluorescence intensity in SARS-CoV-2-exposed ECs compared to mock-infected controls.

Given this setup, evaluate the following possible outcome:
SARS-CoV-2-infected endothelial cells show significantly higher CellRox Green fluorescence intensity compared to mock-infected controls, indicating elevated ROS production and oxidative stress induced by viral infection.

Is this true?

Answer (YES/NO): YES